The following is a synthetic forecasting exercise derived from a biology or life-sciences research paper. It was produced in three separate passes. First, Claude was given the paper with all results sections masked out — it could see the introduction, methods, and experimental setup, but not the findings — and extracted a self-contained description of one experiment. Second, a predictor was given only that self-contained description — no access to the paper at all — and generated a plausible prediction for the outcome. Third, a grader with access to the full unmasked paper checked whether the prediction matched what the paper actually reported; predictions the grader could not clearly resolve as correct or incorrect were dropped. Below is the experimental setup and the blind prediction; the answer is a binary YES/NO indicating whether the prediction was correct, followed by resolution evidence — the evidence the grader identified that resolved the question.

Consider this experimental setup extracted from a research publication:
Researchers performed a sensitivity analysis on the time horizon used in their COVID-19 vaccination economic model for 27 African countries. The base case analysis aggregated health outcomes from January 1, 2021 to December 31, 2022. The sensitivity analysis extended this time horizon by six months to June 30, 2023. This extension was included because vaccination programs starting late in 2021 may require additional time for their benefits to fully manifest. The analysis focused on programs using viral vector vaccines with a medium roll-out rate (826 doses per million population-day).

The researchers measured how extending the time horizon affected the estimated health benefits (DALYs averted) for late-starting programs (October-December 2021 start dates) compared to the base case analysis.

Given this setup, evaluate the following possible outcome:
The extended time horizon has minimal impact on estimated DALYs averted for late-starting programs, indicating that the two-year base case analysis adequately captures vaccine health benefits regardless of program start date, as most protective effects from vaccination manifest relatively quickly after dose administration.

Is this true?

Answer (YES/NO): NO